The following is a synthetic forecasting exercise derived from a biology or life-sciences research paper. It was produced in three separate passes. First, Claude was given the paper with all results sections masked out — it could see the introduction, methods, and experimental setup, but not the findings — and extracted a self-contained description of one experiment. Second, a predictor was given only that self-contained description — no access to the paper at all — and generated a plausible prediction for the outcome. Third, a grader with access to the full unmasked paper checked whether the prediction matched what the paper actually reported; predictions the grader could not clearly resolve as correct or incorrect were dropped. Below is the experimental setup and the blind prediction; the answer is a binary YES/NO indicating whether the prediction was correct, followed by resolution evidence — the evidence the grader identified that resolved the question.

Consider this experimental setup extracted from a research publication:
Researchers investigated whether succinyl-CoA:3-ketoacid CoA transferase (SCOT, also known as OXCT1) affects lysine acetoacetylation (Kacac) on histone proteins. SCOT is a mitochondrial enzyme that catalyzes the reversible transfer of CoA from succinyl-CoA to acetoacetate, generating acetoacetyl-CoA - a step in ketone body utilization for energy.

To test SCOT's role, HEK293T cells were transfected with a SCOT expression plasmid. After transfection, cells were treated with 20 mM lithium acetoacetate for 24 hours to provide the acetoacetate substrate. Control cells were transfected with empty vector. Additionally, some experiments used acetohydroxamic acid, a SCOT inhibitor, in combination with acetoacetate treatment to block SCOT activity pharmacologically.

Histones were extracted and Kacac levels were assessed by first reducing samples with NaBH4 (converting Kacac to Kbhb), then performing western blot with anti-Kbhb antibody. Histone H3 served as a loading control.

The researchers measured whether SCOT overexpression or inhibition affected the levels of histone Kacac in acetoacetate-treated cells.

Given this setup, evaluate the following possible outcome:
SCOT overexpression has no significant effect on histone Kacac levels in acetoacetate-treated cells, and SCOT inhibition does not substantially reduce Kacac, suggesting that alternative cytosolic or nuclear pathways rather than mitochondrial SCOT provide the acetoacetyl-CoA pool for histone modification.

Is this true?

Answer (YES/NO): YES